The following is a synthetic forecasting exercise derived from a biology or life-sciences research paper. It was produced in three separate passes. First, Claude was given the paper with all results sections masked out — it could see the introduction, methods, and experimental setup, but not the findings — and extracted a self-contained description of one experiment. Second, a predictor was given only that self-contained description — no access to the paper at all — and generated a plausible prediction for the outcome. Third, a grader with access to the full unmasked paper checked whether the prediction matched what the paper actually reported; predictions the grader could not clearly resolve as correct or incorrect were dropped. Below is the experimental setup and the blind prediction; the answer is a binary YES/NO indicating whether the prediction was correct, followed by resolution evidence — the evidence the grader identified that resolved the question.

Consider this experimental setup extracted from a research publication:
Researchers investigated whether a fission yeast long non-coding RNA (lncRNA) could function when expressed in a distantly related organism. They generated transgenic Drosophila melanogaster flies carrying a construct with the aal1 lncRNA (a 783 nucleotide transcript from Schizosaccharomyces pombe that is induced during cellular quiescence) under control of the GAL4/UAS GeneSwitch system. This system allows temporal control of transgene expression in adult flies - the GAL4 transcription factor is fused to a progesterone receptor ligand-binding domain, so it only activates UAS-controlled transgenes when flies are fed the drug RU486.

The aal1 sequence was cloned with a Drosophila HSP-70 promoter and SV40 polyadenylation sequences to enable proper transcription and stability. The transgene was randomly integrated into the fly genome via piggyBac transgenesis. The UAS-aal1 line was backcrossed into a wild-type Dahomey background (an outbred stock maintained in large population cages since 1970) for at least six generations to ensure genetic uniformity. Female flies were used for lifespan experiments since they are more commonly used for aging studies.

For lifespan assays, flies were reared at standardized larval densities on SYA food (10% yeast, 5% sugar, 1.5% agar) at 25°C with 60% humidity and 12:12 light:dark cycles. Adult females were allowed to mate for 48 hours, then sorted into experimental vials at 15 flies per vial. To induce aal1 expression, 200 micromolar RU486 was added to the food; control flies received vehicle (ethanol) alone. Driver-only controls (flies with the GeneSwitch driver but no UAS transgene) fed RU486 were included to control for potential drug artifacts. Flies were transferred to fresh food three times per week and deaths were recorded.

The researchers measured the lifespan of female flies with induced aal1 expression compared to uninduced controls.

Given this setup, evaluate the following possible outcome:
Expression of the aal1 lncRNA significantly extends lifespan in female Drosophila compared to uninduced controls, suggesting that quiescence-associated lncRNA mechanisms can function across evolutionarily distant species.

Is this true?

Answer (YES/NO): YES